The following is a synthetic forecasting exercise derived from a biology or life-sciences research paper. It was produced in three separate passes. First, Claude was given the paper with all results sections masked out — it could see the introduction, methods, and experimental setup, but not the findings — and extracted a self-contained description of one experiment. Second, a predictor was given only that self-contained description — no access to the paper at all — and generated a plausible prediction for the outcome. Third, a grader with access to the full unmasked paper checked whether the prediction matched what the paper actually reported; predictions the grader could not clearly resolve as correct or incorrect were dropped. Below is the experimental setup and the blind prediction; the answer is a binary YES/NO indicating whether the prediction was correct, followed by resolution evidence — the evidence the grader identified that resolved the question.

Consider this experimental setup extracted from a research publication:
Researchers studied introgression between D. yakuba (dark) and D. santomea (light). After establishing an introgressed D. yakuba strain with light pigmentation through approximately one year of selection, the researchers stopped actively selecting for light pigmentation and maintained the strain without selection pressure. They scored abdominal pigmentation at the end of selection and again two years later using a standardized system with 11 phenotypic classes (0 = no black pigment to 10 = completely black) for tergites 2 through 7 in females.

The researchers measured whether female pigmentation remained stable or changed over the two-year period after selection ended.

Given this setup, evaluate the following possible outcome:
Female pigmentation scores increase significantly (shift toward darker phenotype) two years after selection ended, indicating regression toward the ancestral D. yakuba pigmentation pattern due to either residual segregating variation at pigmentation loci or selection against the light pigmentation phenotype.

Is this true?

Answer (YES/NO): YES